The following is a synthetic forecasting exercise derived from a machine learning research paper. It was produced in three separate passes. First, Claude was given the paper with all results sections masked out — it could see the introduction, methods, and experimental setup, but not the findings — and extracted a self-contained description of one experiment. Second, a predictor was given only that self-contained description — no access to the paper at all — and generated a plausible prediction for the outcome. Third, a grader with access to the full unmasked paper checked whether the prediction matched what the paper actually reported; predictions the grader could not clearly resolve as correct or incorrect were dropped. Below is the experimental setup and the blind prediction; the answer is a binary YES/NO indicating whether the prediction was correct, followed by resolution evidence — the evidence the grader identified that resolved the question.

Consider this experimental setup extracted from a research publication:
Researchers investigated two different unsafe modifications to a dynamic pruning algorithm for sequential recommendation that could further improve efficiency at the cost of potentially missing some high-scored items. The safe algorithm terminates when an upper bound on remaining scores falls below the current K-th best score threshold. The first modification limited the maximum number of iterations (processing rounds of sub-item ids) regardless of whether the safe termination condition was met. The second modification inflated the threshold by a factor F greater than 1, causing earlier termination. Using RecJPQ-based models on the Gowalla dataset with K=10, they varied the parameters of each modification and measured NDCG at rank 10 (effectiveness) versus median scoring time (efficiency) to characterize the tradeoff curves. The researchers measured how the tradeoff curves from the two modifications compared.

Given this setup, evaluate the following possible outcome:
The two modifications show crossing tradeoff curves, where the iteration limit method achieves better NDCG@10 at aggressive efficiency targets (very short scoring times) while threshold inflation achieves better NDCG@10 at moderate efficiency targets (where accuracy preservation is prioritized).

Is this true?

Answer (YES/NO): NO